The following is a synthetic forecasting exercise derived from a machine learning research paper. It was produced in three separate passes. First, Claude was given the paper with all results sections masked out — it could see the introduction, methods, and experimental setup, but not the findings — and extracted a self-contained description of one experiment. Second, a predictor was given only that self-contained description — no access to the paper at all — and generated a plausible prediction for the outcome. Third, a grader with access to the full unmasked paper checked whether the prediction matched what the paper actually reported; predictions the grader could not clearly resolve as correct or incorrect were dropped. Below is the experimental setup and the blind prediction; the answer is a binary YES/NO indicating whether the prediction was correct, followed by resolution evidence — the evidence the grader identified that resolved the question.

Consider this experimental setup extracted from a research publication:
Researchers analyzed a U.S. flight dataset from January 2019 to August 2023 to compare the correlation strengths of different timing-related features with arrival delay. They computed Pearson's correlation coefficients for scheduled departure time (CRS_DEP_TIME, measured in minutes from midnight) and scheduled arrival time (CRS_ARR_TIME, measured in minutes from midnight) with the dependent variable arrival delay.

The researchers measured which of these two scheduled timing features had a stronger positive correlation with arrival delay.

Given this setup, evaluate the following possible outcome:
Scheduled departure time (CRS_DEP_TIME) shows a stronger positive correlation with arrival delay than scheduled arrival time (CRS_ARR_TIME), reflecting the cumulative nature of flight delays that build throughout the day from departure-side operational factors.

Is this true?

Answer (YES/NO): YES